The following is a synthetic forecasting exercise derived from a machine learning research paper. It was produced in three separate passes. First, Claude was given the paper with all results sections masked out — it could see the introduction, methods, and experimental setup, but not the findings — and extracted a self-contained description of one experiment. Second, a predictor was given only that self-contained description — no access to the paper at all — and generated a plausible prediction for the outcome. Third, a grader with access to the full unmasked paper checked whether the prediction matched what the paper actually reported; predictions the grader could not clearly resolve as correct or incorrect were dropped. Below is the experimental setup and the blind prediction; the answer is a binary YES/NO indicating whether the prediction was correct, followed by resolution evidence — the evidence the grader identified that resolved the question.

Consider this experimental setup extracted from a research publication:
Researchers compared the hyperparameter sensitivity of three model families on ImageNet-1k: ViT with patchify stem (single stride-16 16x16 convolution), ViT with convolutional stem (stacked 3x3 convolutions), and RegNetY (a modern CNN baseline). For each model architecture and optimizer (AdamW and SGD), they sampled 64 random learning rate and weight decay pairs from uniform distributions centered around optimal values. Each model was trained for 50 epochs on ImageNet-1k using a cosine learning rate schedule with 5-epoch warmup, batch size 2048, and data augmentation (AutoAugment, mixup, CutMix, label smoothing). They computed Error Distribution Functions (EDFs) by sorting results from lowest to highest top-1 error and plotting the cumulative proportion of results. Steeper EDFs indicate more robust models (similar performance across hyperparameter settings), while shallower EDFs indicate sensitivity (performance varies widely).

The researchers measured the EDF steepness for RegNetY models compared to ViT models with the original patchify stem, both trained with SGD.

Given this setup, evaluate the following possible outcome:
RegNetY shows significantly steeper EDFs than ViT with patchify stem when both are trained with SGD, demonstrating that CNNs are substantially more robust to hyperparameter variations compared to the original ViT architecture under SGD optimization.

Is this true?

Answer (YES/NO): YES